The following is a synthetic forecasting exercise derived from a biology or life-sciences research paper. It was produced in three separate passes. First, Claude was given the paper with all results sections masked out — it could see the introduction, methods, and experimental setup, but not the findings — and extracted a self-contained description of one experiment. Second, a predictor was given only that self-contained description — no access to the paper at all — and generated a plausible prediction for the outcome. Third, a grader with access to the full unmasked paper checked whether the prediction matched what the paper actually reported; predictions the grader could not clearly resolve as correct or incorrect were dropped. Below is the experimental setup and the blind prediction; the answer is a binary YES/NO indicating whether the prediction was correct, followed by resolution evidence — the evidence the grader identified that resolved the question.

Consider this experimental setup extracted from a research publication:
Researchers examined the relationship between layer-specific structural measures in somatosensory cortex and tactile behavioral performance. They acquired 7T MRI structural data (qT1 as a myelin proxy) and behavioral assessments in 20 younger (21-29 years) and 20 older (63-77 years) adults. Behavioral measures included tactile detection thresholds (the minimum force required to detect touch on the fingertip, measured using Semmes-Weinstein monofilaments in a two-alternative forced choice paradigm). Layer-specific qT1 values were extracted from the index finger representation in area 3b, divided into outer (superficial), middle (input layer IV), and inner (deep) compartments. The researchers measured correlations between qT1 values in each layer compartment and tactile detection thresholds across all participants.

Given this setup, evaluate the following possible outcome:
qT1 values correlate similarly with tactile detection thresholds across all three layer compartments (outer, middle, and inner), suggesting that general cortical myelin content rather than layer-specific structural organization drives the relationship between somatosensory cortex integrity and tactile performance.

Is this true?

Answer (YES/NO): NO